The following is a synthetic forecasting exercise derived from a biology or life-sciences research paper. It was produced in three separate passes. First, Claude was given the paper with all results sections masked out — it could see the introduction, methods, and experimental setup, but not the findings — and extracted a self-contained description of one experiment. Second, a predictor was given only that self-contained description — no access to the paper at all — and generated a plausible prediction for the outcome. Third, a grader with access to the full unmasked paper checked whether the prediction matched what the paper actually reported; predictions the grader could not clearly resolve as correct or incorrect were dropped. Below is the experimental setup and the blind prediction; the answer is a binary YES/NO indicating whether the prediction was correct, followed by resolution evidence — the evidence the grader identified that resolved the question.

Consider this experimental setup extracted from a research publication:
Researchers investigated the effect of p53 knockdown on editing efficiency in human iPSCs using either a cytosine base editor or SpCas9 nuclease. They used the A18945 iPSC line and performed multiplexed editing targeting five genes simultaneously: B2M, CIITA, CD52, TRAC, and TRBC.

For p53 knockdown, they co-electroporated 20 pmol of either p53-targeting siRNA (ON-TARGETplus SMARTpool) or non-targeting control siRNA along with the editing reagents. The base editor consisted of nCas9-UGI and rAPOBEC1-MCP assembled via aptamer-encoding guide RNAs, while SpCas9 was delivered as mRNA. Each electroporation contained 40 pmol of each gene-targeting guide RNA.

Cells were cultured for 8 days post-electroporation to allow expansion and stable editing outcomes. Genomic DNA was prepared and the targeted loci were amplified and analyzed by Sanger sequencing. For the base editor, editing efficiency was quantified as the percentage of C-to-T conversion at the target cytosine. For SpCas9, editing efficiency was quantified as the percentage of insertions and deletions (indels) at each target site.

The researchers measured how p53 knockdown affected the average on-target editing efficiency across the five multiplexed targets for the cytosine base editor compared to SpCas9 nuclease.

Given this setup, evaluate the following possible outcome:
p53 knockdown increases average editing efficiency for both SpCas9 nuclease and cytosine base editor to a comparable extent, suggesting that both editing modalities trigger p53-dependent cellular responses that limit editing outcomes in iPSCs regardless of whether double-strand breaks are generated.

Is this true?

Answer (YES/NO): NO